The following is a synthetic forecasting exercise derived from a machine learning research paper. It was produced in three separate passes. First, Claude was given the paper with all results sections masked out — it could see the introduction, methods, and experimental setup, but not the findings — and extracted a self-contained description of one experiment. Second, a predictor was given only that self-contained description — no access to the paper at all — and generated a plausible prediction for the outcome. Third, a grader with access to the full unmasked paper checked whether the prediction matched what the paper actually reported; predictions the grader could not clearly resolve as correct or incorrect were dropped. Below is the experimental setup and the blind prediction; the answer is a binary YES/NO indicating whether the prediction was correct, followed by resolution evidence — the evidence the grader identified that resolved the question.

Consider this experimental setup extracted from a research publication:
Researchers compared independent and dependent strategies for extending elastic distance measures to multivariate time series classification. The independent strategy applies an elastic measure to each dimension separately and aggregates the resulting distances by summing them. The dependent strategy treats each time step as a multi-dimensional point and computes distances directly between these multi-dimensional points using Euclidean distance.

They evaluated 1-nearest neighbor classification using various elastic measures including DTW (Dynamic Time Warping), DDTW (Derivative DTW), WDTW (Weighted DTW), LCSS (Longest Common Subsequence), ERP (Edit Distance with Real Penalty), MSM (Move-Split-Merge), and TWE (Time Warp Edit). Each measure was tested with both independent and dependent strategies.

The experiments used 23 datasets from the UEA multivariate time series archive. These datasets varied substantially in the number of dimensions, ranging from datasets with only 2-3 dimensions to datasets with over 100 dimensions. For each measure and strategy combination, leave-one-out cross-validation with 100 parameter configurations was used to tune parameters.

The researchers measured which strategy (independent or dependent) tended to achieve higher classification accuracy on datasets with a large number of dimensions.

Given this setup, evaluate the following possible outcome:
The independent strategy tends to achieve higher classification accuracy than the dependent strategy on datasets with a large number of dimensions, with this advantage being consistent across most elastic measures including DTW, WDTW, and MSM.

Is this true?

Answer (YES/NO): YES